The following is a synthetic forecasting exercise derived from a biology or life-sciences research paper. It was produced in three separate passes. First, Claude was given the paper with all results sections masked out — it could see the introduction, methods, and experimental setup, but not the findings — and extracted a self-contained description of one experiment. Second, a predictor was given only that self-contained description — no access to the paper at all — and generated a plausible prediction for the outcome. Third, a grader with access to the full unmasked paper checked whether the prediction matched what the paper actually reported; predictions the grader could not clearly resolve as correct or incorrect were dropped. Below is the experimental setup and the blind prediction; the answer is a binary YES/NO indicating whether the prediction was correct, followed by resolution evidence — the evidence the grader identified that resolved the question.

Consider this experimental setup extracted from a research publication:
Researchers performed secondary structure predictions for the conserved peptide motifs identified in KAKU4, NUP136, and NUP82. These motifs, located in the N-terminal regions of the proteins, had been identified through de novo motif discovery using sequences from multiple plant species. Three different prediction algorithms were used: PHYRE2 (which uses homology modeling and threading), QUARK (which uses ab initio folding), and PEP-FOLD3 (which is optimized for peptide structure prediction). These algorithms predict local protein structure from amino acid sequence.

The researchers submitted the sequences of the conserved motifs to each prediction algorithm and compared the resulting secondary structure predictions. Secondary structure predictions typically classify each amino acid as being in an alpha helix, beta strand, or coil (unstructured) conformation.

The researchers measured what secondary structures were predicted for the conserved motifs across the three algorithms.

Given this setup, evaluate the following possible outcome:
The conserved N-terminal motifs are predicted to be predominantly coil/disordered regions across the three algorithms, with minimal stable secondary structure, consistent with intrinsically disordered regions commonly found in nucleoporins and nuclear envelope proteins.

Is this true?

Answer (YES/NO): NO